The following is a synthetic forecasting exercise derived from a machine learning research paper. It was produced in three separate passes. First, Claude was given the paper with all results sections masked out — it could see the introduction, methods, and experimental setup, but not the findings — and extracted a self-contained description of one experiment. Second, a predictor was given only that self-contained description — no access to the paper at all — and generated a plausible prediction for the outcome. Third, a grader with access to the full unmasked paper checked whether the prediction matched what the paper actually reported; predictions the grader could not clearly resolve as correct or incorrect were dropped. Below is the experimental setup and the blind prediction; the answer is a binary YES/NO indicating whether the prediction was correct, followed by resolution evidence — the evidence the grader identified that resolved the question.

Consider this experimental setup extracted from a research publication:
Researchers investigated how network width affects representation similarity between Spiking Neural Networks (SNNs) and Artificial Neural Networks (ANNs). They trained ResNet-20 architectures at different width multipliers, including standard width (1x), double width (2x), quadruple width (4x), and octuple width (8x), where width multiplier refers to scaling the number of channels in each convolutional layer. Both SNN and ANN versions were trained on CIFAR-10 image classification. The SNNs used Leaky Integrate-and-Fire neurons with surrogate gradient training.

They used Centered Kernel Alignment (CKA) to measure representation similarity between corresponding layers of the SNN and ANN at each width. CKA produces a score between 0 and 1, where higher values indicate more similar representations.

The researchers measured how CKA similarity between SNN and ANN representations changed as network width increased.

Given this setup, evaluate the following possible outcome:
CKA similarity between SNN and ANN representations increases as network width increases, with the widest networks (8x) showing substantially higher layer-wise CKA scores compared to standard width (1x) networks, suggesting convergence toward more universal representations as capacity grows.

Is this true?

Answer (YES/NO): YES